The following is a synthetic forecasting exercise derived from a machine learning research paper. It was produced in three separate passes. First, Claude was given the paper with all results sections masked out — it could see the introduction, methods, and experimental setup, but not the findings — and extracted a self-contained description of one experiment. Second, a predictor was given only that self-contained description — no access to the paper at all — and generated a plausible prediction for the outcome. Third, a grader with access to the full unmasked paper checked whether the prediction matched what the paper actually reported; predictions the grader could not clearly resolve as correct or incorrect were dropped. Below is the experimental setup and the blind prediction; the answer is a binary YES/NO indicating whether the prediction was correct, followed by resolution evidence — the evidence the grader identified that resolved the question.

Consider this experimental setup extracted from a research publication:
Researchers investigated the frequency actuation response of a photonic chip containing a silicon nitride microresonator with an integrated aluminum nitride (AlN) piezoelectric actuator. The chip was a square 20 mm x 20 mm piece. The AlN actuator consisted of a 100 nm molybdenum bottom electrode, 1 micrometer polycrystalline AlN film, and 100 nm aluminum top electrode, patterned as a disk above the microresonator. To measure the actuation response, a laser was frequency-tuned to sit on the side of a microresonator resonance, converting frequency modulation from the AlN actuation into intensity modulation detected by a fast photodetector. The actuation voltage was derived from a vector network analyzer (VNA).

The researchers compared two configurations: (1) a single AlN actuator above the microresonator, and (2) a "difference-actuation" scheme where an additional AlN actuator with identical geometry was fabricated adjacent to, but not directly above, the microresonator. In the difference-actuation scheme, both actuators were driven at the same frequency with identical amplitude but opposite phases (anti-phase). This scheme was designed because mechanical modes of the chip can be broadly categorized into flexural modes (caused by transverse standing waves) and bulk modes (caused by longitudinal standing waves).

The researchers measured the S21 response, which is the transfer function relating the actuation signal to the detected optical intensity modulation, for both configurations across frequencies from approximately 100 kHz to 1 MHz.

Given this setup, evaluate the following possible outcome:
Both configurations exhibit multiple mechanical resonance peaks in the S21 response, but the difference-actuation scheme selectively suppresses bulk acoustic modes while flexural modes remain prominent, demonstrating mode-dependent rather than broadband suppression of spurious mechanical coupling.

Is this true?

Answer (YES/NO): NO